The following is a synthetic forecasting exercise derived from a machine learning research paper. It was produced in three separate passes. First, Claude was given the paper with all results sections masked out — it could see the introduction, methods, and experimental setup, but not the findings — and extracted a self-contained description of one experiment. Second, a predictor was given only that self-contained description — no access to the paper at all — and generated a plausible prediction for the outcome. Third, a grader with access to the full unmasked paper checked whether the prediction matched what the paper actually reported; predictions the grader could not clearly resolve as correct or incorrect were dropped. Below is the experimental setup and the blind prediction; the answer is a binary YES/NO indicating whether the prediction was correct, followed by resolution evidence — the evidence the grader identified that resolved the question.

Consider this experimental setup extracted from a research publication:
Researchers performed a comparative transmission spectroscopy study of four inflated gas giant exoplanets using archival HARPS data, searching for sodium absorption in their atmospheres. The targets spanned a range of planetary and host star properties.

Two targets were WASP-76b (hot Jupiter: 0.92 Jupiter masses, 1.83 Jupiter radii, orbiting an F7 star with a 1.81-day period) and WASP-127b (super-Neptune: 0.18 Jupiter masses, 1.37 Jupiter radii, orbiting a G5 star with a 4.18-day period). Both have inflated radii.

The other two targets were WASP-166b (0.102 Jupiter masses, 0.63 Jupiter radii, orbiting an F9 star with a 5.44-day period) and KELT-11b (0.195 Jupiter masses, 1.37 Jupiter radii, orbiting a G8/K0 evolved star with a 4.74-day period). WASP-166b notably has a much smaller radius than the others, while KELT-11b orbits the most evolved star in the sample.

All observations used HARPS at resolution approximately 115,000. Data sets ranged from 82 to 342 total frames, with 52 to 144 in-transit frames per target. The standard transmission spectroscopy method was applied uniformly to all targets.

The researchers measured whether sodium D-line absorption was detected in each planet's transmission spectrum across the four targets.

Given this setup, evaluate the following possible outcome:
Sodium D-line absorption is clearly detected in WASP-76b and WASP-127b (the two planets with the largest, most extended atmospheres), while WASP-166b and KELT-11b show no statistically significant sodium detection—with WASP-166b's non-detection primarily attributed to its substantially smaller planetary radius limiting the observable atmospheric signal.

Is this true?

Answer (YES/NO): NO